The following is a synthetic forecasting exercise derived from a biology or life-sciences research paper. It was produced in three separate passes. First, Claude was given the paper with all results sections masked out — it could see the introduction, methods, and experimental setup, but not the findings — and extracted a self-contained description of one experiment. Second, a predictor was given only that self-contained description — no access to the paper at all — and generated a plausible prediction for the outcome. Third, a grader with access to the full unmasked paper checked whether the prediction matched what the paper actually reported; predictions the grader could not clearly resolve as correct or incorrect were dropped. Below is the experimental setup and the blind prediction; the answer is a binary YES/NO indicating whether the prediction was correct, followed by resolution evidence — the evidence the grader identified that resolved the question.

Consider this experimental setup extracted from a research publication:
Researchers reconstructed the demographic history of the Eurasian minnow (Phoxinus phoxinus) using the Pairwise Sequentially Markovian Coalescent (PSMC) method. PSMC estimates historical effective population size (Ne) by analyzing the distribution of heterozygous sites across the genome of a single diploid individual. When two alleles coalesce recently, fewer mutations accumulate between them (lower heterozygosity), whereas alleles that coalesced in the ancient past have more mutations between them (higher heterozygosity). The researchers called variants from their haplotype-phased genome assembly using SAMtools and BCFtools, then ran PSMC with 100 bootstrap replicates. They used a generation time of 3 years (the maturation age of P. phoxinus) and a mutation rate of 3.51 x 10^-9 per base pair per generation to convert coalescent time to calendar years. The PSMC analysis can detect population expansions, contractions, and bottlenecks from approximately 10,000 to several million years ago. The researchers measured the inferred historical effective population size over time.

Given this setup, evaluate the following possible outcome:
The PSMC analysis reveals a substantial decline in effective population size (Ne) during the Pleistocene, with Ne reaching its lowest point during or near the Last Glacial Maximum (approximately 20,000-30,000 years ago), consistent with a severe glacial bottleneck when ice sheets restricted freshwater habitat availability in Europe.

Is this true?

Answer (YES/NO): NO